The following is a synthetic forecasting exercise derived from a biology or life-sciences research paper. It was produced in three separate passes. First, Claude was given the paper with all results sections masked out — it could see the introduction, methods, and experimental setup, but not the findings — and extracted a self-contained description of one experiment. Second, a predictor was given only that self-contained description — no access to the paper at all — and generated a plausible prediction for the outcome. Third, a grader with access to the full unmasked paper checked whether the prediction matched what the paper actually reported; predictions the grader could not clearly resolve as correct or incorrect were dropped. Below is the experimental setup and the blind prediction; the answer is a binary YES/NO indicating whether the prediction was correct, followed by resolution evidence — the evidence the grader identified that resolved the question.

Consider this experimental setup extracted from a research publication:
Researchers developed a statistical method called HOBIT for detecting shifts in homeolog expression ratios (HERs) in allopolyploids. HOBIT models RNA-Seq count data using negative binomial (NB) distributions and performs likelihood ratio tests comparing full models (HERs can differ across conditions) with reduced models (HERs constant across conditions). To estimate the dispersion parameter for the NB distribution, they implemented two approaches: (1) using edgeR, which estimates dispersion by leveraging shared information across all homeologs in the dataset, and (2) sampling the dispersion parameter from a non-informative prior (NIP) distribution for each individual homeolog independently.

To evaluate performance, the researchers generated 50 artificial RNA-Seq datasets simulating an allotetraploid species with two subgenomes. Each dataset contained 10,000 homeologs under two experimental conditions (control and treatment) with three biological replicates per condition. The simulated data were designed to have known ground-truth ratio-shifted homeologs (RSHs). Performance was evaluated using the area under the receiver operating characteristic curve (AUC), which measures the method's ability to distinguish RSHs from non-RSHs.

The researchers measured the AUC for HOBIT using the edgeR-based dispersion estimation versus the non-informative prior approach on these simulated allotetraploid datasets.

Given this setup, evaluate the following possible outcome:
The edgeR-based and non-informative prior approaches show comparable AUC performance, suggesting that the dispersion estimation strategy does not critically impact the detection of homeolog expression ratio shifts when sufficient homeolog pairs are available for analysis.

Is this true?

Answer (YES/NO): NO